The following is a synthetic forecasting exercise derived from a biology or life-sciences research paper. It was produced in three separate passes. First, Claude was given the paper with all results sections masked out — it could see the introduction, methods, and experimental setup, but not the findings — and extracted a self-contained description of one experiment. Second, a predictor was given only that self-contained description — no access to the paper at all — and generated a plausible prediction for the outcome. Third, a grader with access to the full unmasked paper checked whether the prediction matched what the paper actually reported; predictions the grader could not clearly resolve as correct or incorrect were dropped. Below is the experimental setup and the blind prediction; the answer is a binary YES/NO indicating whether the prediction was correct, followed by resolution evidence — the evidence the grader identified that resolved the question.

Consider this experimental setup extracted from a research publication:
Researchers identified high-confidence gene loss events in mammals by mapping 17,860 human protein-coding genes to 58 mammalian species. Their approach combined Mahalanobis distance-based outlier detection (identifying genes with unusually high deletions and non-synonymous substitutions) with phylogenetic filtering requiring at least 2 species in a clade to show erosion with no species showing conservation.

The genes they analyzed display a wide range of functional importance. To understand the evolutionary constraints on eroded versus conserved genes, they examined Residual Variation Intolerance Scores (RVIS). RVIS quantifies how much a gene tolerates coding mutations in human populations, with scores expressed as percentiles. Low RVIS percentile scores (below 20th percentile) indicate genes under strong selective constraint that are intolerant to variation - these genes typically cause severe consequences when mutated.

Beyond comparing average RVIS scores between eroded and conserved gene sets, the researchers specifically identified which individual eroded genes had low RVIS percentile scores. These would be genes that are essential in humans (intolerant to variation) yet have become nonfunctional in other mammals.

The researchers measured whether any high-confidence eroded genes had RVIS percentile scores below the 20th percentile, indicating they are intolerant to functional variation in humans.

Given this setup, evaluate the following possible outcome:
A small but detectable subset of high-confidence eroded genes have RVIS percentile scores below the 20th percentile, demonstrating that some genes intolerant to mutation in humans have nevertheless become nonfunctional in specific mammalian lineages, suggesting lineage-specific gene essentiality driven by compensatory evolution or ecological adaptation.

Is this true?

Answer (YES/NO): YES